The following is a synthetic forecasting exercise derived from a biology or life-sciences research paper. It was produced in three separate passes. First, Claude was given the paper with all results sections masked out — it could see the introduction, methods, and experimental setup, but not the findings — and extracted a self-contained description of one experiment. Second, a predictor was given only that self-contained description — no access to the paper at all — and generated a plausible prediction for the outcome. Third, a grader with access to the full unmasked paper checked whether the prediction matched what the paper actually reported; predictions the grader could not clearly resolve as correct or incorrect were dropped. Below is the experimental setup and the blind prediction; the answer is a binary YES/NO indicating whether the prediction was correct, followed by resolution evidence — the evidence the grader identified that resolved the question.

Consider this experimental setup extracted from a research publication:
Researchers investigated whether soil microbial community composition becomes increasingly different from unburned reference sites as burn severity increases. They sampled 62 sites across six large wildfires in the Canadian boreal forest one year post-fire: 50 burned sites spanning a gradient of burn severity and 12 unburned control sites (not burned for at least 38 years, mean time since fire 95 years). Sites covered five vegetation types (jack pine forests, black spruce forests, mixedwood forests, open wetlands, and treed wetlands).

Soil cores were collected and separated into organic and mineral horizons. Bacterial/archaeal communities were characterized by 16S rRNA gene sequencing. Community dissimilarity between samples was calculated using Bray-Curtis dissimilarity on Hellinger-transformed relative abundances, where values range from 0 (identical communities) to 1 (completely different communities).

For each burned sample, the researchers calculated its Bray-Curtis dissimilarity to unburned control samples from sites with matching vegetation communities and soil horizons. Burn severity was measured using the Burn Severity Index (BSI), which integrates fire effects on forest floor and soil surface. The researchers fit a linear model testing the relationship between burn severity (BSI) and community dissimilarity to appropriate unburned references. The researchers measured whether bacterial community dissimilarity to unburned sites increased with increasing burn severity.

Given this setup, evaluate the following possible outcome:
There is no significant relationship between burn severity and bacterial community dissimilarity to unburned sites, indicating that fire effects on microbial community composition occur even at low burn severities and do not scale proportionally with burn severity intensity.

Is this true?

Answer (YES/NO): NO